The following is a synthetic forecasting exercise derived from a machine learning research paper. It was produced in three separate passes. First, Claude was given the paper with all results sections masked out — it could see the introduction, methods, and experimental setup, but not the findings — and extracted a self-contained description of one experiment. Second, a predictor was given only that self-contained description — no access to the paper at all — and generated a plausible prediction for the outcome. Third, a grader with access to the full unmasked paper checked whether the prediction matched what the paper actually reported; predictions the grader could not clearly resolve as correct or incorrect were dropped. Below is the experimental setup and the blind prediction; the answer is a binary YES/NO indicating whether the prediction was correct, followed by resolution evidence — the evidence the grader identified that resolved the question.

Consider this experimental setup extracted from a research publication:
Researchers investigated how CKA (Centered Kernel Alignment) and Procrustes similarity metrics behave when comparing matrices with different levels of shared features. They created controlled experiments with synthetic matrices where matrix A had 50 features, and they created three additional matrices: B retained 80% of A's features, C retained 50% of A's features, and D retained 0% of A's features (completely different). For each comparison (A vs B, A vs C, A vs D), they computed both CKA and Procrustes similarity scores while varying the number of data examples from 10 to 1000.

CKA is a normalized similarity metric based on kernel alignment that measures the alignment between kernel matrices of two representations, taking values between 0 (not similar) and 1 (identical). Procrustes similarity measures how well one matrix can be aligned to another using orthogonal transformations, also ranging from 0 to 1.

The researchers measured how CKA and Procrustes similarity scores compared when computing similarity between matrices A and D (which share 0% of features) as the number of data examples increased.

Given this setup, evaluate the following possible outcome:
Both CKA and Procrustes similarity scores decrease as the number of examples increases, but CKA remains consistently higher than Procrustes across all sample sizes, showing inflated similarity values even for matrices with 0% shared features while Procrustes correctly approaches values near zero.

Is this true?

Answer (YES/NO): NO